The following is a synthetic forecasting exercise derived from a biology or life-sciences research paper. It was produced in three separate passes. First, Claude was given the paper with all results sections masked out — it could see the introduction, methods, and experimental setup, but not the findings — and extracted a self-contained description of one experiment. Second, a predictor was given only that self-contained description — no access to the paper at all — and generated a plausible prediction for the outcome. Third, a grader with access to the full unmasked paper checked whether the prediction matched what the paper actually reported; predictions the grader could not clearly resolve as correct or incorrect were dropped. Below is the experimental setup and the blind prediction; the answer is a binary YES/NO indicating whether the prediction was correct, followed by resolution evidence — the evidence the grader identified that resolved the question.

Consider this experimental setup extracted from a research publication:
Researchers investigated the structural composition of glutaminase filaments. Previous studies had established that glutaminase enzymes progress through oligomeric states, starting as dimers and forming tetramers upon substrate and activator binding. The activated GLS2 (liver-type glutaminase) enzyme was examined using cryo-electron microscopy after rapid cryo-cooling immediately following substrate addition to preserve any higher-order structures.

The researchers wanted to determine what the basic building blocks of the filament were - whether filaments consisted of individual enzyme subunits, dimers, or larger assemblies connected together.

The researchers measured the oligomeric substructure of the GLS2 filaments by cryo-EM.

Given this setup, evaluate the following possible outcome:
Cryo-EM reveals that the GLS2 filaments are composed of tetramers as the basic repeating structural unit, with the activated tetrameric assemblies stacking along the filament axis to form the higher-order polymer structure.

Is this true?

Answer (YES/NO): YES